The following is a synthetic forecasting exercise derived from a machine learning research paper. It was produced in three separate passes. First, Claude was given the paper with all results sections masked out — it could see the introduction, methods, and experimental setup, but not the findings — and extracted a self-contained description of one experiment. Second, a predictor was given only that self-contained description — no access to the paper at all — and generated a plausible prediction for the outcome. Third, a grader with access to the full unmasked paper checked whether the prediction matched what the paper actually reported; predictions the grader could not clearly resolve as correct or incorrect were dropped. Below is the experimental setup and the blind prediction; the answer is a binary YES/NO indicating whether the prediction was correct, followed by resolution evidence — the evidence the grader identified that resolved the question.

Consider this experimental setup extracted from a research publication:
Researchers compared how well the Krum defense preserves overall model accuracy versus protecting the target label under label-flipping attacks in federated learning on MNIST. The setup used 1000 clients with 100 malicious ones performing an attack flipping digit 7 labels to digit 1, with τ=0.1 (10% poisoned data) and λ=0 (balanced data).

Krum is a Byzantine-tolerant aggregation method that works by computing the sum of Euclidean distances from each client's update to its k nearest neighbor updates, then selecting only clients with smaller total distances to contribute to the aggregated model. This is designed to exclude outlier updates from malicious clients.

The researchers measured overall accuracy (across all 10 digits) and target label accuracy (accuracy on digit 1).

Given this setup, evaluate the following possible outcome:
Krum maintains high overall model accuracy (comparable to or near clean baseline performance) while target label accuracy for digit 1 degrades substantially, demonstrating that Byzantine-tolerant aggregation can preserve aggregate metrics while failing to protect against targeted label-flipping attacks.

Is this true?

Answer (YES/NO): YES